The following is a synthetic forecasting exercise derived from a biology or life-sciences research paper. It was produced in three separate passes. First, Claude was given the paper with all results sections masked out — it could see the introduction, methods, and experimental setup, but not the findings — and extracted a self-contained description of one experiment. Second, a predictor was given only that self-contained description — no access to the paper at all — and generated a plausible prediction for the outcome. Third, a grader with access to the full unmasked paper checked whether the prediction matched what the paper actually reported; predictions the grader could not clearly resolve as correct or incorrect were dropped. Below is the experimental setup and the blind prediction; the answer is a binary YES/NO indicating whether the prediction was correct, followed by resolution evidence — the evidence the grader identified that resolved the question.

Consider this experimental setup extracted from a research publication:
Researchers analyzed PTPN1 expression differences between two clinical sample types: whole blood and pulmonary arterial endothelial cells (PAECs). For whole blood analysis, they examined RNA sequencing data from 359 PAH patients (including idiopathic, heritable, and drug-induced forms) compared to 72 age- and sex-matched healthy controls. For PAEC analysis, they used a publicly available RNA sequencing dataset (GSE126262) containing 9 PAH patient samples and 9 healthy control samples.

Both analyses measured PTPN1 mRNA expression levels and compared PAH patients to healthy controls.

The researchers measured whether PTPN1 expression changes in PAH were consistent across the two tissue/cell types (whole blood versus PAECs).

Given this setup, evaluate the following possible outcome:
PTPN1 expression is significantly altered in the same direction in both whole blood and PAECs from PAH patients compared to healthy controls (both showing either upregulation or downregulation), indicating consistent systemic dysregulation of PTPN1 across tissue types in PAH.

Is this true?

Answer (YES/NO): NO